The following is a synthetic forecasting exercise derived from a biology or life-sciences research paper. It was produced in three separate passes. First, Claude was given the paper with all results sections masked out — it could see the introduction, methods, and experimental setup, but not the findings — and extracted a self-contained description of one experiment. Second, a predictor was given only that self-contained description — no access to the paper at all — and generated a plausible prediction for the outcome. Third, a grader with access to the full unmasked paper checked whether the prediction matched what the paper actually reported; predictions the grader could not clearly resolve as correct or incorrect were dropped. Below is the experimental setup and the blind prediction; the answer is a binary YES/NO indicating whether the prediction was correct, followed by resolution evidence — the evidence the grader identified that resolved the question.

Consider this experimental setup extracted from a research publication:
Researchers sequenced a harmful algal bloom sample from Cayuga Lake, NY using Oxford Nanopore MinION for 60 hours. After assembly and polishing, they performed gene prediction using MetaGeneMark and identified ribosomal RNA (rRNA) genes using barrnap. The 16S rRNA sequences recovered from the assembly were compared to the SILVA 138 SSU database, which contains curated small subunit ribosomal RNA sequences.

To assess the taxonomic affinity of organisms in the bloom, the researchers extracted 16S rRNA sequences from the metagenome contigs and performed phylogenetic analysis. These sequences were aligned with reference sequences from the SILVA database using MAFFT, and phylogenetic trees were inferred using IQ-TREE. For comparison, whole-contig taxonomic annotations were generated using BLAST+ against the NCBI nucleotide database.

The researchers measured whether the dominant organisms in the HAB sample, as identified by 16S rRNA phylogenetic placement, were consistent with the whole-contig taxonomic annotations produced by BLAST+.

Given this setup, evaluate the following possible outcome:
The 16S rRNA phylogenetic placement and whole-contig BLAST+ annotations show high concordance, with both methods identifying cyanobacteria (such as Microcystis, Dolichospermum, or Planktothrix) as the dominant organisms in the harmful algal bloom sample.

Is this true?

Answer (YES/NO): YES